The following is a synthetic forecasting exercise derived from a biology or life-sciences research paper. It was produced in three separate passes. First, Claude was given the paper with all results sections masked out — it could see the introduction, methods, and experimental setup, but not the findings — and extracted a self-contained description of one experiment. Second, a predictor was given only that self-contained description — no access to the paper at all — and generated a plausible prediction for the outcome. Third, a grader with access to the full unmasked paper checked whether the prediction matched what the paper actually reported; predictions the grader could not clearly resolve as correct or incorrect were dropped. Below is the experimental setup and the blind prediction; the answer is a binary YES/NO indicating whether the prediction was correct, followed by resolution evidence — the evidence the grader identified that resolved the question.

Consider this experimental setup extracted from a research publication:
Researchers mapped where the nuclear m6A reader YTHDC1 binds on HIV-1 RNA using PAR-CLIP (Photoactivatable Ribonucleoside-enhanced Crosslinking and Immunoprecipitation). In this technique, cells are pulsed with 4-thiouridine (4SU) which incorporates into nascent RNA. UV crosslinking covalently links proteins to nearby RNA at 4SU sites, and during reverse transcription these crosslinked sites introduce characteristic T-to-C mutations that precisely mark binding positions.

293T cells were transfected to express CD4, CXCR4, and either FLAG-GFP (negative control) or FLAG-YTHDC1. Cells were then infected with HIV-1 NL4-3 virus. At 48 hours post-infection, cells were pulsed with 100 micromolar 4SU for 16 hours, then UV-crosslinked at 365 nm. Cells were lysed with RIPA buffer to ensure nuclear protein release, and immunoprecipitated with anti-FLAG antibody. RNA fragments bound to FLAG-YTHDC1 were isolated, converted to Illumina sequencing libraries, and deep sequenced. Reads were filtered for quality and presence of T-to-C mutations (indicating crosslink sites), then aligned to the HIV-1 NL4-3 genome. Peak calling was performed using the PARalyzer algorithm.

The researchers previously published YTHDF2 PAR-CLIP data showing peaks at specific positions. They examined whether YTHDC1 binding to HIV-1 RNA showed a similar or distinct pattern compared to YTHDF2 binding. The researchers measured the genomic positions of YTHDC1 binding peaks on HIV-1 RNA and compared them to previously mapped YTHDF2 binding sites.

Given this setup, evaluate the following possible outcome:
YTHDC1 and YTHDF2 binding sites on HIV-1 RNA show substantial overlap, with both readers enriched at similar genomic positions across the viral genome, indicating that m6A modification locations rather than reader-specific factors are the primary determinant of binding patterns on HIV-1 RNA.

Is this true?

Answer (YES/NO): YES